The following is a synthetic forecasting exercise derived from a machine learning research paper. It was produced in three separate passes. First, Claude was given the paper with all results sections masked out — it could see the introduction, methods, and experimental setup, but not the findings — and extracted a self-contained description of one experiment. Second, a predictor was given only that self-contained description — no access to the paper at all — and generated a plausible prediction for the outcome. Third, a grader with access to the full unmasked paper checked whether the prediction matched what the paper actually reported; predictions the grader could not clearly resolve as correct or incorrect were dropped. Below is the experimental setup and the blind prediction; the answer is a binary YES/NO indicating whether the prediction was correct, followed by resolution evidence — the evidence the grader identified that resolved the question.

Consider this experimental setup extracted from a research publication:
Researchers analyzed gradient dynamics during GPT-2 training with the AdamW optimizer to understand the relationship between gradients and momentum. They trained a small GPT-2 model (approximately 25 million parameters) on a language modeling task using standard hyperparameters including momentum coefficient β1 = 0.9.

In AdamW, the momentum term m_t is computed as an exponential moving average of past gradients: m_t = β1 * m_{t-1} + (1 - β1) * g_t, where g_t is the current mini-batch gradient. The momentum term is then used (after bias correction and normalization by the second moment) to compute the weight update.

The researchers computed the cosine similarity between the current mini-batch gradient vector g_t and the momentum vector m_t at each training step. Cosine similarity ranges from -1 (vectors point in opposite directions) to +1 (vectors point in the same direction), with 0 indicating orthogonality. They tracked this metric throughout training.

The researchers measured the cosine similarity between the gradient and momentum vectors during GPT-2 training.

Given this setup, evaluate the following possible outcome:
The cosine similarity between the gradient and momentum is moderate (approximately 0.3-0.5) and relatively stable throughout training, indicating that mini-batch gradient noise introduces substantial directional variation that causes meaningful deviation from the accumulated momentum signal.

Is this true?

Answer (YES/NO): NO